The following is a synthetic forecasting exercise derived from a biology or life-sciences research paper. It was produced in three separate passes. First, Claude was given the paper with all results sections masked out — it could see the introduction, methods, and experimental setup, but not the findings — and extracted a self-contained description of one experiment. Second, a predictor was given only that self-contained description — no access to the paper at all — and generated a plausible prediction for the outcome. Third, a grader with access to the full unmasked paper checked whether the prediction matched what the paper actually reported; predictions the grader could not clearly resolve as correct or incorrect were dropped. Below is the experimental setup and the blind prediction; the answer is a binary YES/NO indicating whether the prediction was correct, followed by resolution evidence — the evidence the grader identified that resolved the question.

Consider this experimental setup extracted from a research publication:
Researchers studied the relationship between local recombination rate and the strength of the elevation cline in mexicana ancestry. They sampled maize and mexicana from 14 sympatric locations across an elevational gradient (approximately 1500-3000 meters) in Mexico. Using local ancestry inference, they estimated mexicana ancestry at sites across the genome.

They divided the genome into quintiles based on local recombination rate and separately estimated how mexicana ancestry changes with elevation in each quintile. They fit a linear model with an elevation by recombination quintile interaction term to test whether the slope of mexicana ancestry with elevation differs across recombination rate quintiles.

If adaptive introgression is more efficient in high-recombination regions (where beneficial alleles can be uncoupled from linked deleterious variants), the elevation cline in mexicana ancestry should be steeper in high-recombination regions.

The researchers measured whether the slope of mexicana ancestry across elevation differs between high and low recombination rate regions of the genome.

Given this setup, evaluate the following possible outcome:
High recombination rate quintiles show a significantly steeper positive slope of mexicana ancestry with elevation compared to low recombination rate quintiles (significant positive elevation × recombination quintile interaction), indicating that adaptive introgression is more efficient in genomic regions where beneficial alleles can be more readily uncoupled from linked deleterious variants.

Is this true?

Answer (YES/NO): YES